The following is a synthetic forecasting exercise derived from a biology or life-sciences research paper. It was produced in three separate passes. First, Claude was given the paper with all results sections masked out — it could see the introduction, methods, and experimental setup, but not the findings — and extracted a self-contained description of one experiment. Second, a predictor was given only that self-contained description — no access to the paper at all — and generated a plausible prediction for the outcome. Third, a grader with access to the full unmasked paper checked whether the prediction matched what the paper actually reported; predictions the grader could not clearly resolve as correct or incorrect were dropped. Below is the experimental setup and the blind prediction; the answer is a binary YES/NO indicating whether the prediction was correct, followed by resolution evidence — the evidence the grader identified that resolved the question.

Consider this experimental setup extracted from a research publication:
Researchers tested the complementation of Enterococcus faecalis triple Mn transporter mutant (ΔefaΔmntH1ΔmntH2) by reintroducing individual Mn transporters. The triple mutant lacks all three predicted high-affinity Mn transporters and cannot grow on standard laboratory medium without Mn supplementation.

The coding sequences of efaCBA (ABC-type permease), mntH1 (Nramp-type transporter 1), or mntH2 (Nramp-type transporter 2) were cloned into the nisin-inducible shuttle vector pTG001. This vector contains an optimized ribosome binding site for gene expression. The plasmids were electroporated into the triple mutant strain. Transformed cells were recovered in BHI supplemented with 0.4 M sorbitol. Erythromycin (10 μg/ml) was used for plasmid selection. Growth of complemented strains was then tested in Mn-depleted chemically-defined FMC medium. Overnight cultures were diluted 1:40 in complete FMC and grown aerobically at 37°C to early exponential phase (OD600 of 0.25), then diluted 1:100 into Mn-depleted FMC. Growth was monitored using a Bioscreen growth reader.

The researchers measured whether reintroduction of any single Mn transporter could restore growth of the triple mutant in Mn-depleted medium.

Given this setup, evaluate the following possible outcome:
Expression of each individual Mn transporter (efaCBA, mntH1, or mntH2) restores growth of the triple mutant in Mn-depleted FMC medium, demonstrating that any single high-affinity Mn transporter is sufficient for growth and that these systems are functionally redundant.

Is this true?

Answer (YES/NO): YES